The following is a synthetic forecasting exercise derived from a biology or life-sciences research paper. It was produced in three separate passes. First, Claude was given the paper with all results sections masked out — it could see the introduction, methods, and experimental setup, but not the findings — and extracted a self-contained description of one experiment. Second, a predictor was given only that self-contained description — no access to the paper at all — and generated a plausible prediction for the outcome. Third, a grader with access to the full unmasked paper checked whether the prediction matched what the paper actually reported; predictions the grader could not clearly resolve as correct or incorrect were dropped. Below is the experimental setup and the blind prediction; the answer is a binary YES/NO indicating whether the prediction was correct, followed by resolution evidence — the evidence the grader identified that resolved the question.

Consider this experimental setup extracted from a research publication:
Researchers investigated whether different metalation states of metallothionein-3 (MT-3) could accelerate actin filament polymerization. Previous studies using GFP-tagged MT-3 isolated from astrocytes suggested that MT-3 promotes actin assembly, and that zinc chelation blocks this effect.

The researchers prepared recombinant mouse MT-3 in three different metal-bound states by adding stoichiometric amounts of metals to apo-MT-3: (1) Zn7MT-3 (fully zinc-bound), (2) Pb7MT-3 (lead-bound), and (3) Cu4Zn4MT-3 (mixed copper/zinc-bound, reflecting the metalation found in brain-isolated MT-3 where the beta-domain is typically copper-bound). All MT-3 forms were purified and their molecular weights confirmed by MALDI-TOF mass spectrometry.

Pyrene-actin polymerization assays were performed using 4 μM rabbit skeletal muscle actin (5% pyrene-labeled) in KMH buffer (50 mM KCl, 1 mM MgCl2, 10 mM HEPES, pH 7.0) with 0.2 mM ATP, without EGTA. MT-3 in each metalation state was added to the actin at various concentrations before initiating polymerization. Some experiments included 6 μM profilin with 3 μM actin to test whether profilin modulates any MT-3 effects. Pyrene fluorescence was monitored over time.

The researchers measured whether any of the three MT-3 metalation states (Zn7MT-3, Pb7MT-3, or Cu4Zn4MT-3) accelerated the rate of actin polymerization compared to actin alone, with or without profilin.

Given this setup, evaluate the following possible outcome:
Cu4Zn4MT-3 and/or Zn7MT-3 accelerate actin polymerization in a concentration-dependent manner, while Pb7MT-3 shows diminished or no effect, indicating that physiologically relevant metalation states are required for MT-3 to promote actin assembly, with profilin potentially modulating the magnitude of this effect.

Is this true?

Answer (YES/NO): NO